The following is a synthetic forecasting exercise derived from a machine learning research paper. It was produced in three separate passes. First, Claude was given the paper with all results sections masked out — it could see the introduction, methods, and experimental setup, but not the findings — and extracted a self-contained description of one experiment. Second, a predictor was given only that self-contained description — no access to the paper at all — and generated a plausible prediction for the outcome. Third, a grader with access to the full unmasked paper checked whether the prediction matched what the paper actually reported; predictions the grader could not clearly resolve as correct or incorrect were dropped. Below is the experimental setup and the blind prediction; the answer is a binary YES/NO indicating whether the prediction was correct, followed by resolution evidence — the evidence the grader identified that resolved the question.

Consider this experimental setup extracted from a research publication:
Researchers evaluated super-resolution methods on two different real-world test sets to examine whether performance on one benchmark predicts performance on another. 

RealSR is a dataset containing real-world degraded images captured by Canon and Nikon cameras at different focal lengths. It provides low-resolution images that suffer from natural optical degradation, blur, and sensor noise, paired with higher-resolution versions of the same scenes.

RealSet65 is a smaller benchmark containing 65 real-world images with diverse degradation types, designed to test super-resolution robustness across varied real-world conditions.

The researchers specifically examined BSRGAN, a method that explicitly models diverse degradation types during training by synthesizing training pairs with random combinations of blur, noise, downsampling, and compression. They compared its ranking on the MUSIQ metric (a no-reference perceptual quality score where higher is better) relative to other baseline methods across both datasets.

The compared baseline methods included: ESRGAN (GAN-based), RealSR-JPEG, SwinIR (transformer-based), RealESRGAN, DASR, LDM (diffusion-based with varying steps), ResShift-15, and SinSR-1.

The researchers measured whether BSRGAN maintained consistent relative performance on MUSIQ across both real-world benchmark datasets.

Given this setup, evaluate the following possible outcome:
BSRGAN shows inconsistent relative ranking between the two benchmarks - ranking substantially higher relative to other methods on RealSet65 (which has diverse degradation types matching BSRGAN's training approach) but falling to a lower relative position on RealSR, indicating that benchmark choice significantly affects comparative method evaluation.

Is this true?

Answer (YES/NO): NO